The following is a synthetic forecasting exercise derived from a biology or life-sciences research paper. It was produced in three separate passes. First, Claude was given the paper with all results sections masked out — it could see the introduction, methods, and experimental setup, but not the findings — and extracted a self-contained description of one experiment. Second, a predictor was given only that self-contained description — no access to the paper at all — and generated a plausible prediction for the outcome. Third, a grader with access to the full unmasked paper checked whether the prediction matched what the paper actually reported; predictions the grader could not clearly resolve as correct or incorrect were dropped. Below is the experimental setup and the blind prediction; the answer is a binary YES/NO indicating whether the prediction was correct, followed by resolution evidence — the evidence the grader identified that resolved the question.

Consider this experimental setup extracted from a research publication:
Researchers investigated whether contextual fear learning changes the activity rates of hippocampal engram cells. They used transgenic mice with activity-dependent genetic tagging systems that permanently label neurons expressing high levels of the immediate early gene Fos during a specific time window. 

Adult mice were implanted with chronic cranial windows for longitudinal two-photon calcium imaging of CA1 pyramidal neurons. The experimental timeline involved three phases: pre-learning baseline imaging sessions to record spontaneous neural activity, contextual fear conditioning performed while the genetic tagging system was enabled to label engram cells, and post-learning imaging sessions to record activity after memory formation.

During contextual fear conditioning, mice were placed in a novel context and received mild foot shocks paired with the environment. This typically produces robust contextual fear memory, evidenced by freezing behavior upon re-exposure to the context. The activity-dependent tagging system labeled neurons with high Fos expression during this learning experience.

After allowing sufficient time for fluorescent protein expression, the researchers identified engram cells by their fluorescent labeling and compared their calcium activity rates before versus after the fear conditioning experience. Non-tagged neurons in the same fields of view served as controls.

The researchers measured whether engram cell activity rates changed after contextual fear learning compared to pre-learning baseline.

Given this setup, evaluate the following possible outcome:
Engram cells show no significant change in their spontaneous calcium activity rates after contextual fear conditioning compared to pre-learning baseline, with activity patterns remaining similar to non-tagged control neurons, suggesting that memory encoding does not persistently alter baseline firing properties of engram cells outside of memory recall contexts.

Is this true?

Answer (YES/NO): NO